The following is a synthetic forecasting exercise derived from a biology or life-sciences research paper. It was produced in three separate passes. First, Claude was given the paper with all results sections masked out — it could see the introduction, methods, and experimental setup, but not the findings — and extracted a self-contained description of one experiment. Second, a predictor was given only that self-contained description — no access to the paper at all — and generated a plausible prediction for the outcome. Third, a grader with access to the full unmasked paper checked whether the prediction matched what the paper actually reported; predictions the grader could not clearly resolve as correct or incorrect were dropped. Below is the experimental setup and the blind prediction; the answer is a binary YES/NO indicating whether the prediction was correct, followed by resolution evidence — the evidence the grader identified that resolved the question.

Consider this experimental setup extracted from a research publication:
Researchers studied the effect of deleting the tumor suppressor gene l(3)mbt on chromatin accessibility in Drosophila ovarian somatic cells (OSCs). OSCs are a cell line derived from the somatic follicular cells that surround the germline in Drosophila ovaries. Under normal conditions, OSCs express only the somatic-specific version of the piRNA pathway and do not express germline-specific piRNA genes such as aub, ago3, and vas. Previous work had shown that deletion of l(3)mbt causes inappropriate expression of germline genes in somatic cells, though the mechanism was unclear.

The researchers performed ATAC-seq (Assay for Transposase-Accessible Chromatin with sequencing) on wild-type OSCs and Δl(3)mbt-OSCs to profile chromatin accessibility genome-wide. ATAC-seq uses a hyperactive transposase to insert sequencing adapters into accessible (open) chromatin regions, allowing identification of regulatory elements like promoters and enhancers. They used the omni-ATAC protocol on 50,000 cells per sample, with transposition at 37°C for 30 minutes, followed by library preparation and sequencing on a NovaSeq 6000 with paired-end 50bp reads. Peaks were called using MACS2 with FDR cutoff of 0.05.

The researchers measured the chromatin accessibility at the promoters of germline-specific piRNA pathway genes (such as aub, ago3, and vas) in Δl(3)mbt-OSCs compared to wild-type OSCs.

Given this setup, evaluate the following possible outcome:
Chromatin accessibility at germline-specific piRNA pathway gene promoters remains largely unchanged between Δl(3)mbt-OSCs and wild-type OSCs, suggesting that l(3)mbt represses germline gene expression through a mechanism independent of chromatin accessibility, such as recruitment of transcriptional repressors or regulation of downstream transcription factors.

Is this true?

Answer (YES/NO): NO